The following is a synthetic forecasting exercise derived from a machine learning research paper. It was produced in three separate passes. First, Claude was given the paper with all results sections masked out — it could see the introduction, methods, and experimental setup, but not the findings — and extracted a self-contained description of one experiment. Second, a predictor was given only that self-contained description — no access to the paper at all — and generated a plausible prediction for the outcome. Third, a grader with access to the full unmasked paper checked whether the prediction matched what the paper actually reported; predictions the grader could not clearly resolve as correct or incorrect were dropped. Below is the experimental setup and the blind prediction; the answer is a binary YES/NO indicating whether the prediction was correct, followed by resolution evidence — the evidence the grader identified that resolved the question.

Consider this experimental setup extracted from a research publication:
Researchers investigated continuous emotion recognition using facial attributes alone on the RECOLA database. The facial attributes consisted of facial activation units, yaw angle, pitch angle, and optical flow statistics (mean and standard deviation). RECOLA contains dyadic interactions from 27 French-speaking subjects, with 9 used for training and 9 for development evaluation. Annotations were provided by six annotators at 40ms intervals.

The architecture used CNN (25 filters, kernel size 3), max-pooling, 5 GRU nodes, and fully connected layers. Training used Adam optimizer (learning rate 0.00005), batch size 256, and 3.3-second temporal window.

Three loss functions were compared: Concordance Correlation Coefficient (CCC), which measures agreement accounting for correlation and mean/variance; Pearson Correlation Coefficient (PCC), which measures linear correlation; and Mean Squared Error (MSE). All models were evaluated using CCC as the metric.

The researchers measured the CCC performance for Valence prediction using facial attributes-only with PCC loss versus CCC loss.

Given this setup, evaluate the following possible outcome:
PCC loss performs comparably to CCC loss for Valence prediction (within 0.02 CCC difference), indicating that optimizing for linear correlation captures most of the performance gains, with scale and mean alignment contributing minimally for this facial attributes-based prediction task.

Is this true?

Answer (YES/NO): NO